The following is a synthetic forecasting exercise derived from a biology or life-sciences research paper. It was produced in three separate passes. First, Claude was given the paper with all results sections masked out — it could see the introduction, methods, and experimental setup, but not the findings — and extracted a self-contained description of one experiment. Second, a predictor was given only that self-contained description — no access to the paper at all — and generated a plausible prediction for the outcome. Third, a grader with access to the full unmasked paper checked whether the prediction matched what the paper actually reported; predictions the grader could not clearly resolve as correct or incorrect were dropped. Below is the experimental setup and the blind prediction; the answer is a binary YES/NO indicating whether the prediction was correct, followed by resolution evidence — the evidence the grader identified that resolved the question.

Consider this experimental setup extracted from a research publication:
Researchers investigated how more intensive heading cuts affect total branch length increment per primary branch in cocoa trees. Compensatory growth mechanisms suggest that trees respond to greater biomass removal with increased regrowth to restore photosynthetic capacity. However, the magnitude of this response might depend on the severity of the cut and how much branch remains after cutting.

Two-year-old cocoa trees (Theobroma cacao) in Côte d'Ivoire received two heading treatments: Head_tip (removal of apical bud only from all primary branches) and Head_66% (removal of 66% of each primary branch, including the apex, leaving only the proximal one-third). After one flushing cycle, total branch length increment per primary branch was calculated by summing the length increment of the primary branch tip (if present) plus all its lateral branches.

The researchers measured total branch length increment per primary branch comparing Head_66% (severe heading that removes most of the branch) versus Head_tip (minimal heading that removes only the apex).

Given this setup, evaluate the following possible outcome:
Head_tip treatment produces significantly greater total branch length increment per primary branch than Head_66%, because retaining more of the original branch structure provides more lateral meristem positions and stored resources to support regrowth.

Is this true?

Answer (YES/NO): YES